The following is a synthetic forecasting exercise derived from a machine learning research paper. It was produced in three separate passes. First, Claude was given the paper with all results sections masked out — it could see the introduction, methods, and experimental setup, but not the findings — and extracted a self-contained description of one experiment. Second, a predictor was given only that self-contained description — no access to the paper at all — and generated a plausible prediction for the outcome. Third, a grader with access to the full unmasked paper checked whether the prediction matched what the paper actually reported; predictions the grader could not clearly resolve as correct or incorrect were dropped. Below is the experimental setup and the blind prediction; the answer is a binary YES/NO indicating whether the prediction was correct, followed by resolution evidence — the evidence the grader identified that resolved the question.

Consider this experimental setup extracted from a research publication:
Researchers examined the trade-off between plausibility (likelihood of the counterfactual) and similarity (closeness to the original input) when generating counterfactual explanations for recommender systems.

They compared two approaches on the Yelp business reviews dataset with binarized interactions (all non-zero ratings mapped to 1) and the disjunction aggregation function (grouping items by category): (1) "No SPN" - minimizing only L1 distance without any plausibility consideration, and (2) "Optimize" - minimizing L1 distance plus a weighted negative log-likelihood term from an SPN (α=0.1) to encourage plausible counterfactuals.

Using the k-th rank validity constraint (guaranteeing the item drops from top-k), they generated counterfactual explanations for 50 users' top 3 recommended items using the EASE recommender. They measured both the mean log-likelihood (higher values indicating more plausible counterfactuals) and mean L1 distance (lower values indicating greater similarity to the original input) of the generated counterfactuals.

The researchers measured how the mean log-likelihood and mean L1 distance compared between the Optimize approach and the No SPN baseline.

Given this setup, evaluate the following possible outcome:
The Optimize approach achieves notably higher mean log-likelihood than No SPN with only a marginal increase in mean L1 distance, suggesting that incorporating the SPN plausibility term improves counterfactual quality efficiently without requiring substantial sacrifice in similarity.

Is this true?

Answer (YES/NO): NO